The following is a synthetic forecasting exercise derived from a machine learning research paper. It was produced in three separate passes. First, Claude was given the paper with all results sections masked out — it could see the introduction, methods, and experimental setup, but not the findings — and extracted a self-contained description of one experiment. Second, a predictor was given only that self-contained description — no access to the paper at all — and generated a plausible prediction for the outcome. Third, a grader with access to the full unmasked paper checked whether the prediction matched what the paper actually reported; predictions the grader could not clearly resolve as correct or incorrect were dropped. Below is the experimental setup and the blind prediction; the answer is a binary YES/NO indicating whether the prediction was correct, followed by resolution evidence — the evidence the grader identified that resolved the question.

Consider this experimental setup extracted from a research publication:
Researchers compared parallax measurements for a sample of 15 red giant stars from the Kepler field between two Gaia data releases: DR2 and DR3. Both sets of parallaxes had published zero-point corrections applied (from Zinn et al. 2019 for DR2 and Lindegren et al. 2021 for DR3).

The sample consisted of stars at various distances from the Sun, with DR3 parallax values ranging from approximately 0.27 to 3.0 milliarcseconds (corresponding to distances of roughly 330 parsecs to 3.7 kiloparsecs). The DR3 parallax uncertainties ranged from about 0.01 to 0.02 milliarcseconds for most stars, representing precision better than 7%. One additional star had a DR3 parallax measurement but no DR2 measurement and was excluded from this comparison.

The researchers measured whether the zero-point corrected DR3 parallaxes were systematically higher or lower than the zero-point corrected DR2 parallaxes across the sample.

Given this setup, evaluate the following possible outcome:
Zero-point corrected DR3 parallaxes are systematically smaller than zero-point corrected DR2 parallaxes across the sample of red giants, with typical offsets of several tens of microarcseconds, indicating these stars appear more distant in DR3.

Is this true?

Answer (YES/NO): YES